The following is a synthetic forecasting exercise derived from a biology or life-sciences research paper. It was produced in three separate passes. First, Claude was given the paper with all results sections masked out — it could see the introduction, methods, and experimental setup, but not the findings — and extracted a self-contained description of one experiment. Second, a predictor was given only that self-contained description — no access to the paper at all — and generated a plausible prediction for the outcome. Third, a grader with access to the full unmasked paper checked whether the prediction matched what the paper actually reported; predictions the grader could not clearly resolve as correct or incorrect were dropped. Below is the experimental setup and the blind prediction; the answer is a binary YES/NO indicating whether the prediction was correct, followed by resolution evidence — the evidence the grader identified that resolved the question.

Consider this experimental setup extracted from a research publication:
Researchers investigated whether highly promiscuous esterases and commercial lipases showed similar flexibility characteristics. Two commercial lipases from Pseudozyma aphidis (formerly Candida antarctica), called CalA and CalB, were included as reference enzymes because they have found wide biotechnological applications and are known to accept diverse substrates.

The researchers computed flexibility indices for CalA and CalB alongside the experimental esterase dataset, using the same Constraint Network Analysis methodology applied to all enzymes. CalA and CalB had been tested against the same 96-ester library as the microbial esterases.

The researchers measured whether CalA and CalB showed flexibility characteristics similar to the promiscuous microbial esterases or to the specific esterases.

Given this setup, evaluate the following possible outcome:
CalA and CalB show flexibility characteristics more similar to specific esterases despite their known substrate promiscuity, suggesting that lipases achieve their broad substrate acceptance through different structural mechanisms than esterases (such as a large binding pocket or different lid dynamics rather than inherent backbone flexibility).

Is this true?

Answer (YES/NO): NO